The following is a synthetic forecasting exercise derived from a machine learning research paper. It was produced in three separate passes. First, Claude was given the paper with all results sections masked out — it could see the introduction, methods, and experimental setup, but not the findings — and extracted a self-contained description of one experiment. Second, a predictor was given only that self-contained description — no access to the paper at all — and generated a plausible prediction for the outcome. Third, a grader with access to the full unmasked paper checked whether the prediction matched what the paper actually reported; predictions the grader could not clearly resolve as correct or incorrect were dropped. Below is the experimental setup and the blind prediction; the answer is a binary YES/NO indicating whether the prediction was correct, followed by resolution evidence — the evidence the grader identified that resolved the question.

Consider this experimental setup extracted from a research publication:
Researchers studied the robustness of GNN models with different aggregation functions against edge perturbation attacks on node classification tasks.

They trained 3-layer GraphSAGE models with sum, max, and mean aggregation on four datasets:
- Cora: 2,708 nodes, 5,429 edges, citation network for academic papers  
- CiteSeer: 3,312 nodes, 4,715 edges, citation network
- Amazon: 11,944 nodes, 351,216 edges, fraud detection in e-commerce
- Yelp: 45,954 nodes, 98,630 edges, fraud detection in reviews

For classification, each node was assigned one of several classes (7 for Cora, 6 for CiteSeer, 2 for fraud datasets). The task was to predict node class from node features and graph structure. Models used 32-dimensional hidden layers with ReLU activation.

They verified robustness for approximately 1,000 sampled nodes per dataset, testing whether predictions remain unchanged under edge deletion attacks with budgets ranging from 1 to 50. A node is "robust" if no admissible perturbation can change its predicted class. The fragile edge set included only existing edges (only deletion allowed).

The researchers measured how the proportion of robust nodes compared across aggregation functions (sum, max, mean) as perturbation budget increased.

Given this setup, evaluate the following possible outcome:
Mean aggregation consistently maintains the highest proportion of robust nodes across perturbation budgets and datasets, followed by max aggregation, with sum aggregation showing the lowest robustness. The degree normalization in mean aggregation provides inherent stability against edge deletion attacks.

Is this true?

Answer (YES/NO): NO